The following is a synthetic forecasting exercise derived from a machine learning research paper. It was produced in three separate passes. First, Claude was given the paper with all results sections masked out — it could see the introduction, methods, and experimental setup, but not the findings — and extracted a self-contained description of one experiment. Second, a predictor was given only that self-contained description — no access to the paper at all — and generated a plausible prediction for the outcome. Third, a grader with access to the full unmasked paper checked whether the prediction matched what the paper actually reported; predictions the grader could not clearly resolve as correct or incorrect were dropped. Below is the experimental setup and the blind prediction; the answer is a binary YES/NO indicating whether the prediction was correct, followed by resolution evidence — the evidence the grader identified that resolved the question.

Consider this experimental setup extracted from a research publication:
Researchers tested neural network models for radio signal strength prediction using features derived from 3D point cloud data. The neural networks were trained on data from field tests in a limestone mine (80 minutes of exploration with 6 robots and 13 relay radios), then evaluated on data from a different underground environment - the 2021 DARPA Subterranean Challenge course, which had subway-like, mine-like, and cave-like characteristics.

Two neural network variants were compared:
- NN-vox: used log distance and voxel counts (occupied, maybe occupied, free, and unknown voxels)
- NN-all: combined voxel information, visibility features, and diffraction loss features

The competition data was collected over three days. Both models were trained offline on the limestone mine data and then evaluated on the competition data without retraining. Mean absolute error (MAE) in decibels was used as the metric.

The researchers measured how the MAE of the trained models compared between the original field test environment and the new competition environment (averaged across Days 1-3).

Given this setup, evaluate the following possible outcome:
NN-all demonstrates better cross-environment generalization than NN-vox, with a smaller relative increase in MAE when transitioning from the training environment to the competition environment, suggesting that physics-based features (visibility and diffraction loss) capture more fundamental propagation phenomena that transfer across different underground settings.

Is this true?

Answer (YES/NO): NO